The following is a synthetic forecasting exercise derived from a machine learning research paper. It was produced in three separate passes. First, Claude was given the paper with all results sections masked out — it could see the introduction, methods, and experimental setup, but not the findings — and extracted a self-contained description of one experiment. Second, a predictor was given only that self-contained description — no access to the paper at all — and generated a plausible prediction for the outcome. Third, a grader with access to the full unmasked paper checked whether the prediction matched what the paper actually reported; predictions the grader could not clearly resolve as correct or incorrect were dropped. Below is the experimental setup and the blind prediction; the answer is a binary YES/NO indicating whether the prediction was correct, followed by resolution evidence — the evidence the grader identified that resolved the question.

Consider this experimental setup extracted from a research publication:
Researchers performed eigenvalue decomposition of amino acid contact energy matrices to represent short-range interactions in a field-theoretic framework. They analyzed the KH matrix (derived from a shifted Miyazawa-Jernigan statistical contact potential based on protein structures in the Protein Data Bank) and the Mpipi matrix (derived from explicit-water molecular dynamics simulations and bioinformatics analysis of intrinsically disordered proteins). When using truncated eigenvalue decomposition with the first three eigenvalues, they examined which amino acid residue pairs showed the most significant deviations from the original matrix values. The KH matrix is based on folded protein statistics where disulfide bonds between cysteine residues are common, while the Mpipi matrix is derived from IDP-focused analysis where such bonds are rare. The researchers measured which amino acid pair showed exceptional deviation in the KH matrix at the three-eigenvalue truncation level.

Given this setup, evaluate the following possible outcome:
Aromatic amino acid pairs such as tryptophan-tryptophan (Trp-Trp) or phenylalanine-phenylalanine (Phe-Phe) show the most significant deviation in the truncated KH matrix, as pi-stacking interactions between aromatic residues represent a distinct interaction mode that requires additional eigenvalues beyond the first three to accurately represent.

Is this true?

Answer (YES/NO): NO